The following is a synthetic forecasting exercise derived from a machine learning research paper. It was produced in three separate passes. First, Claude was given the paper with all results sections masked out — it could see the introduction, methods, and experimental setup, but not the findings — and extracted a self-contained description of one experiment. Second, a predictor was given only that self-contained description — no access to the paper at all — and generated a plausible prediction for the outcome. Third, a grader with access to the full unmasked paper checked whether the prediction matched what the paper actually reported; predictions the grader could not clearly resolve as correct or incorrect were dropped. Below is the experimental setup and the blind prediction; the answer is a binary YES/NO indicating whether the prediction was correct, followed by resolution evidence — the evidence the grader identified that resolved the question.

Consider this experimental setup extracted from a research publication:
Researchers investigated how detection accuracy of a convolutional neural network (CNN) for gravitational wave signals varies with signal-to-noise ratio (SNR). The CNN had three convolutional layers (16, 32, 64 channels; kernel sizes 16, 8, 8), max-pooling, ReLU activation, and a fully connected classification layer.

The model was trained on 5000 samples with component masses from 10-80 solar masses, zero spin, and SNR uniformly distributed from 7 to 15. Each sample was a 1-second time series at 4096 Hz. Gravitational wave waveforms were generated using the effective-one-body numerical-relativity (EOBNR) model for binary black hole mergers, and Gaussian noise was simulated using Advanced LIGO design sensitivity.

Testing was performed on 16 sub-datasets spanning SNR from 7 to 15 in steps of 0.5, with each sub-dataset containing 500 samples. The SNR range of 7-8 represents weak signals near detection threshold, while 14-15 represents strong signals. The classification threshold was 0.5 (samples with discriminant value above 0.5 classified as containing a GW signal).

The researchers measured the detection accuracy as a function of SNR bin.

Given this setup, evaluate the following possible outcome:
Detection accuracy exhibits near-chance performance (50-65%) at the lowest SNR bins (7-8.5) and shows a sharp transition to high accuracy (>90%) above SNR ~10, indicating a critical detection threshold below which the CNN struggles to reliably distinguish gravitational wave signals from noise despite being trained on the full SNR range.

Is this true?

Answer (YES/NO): NO